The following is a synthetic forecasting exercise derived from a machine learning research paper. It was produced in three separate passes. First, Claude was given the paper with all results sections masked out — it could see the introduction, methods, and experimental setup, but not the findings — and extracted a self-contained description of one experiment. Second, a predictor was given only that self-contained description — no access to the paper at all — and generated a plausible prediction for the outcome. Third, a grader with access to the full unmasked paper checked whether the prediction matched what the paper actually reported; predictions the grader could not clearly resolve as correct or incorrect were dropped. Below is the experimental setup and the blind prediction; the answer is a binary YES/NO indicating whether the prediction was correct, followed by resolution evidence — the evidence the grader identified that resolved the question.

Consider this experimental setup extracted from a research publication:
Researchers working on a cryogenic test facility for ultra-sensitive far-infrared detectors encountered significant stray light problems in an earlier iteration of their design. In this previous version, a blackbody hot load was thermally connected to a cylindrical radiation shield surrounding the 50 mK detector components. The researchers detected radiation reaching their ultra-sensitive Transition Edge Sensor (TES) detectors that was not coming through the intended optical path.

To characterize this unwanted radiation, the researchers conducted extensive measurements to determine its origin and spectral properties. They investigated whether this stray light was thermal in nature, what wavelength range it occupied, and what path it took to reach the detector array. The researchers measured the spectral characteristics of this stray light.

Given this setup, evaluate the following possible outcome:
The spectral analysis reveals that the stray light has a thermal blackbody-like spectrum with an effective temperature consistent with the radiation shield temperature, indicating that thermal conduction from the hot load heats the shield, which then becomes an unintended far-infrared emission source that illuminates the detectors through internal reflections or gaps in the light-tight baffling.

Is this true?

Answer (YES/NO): NO